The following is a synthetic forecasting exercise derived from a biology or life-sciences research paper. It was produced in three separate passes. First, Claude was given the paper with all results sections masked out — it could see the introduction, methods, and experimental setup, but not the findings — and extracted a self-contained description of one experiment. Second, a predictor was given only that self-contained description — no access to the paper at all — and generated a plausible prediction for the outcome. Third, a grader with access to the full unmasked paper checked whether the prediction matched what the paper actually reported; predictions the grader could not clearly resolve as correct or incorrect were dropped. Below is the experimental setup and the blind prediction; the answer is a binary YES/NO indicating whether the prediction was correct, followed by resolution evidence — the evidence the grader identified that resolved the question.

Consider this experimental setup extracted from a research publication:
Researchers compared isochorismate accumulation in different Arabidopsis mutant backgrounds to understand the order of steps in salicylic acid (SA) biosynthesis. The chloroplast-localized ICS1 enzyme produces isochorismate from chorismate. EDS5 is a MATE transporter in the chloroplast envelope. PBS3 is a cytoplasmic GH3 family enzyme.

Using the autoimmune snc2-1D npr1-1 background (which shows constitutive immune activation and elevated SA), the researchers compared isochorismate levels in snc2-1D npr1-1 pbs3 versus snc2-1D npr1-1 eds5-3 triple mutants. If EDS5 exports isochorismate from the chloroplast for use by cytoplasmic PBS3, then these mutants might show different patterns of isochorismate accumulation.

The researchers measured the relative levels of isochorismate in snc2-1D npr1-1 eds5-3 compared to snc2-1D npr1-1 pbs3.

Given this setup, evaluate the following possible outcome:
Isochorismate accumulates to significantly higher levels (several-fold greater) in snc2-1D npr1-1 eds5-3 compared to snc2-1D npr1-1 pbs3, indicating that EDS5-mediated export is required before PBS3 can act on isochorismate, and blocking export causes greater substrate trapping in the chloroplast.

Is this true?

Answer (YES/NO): NO